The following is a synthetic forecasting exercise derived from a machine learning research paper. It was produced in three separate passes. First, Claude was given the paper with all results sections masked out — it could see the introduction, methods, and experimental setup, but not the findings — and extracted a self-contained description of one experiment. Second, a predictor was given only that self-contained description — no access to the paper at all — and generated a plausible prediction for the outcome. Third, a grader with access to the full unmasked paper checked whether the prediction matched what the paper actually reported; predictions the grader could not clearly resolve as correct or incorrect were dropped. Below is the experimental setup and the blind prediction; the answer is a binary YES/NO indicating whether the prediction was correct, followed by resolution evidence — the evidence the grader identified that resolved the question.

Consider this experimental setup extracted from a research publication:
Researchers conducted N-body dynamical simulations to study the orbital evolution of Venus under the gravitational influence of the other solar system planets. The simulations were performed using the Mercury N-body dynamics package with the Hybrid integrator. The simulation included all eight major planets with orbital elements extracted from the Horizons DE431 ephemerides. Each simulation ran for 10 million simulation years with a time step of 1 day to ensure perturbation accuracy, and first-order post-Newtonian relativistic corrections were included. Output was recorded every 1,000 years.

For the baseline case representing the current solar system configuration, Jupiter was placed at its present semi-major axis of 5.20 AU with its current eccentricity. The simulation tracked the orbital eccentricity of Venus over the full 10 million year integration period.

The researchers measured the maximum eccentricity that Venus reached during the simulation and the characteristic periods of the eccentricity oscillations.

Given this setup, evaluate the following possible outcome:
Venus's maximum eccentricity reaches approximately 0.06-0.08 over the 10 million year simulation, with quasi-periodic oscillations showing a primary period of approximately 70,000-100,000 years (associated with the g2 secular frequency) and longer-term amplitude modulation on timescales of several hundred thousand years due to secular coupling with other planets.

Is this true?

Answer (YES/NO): NO